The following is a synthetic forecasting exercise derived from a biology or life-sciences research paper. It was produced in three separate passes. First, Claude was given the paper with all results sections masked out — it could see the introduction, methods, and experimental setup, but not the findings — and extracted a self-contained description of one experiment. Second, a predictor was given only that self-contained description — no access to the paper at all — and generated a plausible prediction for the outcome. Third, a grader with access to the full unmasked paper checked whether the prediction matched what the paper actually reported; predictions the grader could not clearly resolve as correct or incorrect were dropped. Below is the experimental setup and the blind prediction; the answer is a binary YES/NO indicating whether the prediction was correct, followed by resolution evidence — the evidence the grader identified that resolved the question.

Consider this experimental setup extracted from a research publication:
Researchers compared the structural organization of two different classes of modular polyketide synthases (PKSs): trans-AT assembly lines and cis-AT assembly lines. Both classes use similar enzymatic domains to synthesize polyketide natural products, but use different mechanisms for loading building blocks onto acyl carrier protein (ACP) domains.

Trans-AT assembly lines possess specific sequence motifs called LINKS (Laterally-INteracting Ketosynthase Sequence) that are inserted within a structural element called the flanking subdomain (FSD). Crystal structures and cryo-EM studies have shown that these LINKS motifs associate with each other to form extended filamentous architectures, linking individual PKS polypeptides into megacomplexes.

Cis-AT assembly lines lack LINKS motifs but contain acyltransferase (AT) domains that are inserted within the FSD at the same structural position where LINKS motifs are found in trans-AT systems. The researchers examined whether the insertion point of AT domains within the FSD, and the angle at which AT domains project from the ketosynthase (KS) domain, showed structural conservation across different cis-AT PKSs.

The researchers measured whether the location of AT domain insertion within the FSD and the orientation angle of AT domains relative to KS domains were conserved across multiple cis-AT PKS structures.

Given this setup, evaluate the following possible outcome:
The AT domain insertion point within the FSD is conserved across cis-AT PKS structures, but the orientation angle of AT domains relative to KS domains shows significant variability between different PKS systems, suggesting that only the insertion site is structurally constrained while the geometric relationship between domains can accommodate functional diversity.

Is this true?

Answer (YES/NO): NO